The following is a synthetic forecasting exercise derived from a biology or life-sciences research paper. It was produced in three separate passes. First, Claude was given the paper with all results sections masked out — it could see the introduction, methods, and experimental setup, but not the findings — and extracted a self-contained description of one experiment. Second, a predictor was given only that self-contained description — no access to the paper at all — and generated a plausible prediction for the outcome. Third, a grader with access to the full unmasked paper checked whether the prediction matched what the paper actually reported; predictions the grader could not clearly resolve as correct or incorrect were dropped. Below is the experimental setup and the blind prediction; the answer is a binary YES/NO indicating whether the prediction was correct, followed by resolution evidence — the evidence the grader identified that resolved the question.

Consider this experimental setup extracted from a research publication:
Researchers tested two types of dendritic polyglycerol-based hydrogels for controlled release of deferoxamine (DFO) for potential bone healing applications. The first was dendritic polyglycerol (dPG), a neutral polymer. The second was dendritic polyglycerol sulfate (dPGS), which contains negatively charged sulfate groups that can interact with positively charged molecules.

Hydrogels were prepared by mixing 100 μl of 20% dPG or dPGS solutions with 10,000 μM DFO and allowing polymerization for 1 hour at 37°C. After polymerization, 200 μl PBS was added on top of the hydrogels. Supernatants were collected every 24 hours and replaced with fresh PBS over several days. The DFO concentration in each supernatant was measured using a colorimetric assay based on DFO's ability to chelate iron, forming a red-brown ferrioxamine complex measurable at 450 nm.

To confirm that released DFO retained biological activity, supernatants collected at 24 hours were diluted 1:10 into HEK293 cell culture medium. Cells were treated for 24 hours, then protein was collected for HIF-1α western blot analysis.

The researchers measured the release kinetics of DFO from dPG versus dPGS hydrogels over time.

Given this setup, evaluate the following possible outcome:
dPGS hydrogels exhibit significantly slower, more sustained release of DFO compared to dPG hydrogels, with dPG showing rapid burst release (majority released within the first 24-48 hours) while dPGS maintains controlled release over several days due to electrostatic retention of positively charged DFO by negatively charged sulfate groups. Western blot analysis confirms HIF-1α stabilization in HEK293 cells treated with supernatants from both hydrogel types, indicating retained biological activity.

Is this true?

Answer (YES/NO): NO